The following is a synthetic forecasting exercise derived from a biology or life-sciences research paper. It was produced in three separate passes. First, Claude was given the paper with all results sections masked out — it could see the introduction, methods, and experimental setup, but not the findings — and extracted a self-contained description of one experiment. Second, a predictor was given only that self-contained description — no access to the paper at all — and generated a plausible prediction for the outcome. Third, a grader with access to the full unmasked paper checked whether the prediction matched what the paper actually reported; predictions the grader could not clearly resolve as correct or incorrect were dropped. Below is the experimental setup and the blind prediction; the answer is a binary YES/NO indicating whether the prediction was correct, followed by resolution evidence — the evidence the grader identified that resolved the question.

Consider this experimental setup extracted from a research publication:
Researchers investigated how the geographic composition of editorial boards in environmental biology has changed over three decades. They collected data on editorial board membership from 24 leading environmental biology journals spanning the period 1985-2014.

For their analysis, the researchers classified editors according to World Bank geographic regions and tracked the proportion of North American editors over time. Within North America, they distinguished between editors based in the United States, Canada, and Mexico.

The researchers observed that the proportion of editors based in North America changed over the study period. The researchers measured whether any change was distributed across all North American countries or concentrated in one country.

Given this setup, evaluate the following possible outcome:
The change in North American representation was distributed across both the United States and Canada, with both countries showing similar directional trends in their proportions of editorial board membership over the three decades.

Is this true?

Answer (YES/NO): NO